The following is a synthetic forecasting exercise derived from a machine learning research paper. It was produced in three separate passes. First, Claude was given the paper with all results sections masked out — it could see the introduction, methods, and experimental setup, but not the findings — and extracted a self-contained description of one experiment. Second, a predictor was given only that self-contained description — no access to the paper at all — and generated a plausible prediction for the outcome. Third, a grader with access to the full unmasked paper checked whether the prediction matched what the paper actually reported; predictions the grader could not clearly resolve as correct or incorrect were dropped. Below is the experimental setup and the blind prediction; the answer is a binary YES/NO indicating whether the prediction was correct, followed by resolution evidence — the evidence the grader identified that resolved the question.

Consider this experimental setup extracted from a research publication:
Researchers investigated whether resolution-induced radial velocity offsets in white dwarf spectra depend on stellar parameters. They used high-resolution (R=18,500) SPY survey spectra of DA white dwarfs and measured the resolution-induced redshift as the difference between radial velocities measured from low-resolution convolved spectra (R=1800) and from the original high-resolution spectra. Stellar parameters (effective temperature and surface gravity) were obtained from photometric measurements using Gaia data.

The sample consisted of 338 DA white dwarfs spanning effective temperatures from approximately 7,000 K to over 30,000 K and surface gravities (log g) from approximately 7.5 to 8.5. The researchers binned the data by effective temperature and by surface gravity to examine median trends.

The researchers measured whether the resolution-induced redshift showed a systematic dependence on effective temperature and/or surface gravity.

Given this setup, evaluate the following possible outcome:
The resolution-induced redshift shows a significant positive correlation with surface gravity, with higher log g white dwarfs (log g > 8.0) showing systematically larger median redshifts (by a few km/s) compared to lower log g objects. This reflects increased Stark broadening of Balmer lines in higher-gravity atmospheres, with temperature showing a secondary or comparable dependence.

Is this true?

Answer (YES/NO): NO